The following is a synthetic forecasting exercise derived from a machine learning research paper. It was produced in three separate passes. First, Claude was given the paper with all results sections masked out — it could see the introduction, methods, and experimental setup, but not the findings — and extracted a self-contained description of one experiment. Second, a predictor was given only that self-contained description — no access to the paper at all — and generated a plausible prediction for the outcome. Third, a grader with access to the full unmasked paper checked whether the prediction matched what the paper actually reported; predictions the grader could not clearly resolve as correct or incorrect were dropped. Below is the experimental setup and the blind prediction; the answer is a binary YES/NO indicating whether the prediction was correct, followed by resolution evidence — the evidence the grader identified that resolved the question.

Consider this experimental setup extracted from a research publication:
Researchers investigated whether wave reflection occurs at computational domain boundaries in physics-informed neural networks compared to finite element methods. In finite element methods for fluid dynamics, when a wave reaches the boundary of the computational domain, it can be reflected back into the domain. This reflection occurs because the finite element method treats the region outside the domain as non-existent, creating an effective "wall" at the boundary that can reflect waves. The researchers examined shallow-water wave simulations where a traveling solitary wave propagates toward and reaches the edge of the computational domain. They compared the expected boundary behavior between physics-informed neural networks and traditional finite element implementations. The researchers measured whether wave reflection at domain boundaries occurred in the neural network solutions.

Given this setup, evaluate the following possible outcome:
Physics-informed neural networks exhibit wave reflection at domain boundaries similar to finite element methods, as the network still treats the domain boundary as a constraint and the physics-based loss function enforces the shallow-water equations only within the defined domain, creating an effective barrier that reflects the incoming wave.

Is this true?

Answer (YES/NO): NO